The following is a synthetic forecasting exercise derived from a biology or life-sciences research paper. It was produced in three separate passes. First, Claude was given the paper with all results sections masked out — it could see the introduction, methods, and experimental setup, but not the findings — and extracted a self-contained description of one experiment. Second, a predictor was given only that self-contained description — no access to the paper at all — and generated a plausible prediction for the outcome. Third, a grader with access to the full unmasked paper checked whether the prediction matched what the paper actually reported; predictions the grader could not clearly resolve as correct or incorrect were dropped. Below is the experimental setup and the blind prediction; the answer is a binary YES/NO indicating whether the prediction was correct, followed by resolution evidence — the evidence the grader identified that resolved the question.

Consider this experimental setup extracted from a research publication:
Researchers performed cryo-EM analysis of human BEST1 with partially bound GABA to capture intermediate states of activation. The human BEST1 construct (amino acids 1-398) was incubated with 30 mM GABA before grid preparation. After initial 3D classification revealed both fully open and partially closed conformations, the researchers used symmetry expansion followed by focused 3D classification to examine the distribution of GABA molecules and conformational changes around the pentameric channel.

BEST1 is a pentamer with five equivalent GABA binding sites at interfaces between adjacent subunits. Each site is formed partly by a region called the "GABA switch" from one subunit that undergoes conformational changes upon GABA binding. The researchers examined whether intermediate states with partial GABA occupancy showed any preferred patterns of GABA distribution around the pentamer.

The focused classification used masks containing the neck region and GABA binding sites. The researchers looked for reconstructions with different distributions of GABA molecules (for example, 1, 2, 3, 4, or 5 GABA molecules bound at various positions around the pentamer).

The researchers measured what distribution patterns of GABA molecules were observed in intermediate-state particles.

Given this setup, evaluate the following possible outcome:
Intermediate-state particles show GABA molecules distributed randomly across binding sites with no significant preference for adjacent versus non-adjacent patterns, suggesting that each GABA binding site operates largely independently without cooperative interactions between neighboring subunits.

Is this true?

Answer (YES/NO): NO